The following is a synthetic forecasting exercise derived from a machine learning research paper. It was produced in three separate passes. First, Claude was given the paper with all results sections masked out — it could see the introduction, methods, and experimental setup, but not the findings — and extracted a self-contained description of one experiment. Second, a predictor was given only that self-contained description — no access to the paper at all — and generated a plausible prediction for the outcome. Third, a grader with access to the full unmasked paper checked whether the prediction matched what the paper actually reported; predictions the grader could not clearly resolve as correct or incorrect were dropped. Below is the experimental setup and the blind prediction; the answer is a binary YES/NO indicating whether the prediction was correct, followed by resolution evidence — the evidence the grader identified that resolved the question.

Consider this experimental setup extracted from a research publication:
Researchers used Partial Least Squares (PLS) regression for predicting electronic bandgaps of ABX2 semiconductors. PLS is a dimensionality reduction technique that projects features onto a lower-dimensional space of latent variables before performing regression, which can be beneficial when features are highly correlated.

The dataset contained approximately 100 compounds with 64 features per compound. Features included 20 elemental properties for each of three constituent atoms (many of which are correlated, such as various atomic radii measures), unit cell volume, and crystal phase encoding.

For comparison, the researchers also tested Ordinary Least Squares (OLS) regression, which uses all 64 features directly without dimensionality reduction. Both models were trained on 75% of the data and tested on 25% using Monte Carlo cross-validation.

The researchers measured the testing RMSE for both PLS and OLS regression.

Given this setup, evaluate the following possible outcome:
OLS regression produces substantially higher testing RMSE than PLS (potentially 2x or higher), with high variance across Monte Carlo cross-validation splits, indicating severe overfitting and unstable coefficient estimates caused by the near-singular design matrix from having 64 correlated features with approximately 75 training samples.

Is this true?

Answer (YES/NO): NO